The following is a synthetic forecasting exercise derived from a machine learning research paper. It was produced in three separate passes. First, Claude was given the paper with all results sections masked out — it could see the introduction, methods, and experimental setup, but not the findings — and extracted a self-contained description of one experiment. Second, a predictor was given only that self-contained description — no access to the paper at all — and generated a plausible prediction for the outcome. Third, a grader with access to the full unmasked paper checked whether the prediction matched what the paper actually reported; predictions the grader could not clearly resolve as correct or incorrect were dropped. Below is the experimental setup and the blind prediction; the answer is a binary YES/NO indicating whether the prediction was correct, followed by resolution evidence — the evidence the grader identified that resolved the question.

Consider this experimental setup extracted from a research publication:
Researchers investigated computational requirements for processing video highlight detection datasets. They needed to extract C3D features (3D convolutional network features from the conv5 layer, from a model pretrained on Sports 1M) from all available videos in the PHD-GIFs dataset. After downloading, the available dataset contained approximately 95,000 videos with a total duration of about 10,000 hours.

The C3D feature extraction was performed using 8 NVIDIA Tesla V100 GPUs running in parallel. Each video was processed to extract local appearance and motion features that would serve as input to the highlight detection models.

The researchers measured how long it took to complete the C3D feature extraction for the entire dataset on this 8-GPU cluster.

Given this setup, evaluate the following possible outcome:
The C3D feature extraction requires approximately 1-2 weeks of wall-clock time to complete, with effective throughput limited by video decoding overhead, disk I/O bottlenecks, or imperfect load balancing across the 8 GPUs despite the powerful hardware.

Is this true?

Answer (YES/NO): YES